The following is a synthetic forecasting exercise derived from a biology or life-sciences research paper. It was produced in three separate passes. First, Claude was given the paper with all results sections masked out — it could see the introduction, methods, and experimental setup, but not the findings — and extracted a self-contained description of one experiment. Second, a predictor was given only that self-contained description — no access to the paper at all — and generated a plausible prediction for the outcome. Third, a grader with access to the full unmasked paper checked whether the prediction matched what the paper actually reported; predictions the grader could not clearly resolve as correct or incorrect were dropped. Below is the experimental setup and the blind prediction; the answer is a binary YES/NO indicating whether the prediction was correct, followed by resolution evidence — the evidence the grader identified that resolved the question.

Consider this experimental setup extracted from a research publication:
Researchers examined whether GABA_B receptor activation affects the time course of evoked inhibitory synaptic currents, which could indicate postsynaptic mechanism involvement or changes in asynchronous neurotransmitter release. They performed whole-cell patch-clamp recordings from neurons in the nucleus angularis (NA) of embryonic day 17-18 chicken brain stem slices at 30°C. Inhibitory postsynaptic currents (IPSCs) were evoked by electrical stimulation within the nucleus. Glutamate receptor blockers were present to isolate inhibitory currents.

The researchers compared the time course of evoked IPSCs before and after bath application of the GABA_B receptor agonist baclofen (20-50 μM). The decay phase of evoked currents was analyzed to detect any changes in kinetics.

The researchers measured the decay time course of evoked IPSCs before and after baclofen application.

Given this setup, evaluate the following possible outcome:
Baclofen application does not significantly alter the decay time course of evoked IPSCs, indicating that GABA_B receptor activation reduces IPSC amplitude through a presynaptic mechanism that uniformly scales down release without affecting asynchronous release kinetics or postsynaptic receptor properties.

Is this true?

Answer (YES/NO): NO